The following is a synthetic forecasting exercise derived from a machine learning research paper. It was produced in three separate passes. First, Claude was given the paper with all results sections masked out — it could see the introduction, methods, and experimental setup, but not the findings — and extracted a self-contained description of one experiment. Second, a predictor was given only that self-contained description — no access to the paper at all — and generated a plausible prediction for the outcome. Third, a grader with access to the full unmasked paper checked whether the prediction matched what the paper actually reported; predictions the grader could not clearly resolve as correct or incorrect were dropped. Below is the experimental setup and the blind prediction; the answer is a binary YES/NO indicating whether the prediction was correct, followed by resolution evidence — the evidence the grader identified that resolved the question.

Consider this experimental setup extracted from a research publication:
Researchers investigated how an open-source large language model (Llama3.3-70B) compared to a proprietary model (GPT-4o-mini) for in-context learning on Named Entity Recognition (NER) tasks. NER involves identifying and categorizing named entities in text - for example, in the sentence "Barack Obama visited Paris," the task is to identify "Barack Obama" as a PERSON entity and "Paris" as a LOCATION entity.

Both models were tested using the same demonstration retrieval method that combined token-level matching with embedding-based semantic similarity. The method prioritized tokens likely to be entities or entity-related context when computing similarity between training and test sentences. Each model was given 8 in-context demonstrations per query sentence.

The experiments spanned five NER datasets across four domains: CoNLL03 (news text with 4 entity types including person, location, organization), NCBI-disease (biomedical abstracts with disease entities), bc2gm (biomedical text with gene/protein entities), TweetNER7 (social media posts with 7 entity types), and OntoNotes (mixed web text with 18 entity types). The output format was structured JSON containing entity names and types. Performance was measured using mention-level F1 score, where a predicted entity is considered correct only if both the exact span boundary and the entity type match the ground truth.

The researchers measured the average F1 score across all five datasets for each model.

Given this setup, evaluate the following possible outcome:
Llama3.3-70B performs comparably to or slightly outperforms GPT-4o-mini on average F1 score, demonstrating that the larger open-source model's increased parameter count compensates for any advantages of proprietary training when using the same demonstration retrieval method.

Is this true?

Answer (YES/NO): YES